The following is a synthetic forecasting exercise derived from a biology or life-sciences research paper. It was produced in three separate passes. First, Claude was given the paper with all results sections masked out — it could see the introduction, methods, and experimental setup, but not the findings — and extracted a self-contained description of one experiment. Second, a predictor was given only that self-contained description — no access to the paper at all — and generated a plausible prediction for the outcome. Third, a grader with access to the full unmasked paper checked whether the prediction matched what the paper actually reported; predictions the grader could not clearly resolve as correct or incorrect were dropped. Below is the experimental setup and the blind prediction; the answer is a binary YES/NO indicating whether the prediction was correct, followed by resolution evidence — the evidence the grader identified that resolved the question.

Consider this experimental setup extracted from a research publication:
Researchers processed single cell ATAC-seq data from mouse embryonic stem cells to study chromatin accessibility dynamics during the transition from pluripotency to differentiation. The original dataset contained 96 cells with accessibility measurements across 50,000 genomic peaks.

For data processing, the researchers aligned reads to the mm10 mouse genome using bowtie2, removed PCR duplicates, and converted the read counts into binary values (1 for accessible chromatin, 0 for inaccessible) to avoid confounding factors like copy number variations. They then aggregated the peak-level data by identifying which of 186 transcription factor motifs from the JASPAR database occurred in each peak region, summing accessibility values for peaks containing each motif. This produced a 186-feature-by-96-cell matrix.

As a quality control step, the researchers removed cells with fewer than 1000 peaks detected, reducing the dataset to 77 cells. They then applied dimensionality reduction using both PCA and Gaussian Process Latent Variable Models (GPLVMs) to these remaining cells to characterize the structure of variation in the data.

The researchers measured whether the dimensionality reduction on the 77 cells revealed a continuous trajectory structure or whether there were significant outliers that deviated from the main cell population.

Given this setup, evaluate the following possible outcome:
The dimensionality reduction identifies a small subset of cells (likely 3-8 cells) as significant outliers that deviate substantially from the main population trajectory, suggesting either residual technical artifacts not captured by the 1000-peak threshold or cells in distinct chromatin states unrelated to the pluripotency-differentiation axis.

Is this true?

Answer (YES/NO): NO